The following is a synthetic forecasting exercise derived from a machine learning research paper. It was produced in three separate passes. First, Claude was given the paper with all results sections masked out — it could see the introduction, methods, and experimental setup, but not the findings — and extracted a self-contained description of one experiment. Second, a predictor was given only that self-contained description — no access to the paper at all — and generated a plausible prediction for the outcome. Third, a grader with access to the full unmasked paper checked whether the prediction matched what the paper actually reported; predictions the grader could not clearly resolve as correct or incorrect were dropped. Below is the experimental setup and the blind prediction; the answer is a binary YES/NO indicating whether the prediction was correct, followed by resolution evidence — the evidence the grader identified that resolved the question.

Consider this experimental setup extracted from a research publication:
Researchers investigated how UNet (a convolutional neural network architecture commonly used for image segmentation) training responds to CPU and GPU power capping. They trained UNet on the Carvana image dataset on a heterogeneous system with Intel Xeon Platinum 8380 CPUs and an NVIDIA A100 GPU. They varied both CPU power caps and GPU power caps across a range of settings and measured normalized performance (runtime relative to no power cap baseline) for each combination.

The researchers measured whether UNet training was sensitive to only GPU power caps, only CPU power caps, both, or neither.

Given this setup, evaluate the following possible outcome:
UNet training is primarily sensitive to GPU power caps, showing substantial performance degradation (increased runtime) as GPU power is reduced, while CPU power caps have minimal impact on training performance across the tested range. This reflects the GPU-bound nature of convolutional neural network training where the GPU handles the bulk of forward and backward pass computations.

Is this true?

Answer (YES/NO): NO